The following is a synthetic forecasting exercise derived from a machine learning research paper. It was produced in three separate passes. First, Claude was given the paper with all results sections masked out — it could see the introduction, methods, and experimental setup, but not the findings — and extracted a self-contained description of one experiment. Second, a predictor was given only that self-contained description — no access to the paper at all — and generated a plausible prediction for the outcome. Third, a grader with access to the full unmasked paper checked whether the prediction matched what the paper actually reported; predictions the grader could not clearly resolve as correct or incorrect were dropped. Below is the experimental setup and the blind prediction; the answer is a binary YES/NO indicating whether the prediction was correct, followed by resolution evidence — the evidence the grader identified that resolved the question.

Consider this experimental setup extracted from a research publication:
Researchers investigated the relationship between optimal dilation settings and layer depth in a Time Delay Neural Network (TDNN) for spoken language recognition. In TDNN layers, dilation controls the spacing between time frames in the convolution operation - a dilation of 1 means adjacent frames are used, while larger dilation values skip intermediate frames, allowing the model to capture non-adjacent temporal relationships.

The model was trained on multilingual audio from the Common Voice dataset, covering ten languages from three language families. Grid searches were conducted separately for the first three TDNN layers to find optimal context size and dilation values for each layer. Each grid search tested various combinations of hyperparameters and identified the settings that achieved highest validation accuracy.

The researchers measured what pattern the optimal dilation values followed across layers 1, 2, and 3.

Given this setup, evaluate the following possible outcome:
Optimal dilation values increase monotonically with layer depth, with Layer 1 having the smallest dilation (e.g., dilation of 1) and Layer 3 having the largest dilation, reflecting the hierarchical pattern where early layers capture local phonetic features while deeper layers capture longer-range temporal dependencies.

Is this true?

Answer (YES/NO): NO